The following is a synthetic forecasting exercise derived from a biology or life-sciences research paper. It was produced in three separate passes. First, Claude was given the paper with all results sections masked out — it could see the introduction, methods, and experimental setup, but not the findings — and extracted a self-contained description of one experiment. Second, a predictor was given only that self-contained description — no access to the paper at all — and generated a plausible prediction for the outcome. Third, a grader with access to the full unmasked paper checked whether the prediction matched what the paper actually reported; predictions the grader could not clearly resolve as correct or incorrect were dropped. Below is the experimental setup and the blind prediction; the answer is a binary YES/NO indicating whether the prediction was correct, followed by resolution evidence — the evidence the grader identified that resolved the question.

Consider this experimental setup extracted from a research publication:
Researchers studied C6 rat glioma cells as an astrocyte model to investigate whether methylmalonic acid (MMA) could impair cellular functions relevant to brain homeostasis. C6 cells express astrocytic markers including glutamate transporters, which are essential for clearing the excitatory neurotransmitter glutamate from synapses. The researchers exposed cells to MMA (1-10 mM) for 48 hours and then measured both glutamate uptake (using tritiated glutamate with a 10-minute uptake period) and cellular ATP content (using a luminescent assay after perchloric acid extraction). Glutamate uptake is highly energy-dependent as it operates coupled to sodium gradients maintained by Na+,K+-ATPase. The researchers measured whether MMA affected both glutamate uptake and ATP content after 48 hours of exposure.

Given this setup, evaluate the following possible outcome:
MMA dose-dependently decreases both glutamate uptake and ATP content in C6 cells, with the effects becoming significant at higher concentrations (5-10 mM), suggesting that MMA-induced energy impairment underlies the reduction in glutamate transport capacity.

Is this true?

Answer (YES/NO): NO